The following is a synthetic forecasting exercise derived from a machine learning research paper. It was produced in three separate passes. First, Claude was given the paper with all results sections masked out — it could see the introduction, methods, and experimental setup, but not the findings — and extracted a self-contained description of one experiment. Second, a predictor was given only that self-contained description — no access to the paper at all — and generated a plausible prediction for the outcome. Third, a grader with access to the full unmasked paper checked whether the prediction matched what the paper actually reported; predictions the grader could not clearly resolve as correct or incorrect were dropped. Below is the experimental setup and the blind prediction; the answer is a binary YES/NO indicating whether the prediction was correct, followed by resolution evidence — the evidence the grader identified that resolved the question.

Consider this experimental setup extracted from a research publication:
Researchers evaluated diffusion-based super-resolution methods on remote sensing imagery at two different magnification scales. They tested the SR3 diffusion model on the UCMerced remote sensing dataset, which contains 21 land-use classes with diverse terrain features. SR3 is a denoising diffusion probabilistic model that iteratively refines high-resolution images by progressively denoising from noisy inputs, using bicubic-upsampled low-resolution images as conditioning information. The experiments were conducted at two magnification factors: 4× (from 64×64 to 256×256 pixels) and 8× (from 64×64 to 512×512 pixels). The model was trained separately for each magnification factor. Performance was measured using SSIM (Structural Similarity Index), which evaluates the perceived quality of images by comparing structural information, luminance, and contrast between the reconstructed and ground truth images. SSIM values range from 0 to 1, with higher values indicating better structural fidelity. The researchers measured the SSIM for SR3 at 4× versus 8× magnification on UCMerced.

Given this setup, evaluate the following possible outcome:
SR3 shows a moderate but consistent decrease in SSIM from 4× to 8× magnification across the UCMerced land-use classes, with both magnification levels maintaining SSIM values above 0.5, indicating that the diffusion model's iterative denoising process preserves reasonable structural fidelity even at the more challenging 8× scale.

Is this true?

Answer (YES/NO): NO